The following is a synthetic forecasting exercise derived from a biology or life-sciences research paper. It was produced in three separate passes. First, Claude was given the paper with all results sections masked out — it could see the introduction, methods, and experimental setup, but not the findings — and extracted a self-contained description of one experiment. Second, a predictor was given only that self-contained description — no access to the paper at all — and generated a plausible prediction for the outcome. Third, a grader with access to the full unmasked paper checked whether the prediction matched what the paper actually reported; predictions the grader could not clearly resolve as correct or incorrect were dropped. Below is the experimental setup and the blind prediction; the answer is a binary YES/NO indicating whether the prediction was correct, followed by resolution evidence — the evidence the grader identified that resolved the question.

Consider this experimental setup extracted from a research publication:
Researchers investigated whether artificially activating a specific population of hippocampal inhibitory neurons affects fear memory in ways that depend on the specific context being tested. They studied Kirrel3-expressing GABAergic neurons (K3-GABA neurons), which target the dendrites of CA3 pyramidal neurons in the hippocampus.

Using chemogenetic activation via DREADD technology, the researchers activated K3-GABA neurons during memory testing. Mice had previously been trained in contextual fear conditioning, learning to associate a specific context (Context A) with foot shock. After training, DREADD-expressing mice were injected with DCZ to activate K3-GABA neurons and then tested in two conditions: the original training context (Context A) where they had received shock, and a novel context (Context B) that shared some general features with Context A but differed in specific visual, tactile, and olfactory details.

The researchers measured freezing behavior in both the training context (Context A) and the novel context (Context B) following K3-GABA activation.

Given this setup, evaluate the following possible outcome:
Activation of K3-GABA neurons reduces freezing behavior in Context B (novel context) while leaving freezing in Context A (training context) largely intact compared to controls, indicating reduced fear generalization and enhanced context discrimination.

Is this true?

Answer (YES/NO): NO